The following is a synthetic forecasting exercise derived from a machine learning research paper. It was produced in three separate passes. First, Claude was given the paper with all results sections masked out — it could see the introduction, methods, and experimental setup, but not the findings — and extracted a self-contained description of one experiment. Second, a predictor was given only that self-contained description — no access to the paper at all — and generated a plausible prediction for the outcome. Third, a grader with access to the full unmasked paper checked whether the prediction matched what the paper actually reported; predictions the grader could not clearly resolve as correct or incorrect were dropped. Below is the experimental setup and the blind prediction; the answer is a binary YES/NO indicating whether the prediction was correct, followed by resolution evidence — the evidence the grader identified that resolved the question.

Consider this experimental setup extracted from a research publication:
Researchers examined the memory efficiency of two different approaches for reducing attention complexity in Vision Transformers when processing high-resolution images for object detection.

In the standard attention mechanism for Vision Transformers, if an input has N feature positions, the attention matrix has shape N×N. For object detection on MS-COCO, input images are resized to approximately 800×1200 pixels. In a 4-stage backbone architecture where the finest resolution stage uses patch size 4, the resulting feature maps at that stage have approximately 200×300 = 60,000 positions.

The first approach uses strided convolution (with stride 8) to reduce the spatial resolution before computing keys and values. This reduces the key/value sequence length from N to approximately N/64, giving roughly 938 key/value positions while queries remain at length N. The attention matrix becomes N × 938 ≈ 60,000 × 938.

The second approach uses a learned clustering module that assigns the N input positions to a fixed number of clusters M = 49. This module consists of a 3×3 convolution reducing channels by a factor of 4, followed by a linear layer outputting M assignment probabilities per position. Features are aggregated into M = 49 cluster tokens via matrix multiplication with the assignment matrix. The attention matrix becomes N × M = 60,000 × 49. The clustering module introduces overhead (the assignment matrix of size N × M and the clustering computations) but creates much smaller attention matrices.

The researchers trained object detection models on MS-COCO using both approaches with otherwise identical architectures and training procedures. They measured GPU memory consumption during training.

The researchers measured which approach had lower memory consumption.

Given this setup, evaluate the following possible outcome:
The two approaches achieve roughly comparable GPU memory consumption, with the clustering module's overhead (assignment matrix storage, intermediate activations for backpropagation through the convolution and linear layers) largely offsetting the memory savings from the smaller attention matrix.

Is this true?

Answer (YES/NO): NO